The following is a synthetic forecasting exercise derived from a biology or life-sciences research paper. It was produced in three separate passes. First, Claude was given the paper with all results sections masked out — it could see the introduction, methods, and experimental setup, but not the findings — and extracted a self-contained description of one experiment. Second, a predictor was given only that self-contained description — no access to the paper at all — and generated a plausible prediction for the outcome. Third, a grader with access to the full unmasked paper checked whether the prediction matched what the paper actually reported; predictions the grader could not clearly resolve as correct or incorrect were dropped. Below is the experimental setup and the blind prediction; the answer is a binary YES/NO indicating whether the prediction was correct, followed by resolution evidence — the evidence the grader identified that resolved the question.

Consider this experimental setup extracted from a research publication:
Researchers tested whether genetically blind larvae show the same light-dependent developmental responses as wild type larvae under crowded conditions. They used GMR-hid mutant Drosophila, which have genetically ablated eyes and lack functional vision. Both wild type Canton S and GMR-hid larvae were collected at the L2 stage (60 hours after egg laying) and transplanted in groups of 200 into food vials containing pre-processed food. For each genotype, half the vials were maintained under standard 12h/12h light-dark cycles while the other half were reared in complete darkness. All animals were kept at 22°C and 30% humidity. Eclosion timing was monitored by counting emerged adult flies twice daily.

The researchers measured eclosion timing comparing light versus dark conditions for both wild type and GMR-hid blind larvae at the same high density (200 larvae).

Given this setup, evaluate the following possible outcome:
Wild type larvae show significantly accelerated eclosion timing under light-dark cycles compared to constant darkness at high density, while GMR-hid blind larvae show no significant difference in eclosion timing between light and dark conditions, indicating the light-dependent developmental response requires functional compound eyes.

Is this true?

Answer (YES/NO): NO